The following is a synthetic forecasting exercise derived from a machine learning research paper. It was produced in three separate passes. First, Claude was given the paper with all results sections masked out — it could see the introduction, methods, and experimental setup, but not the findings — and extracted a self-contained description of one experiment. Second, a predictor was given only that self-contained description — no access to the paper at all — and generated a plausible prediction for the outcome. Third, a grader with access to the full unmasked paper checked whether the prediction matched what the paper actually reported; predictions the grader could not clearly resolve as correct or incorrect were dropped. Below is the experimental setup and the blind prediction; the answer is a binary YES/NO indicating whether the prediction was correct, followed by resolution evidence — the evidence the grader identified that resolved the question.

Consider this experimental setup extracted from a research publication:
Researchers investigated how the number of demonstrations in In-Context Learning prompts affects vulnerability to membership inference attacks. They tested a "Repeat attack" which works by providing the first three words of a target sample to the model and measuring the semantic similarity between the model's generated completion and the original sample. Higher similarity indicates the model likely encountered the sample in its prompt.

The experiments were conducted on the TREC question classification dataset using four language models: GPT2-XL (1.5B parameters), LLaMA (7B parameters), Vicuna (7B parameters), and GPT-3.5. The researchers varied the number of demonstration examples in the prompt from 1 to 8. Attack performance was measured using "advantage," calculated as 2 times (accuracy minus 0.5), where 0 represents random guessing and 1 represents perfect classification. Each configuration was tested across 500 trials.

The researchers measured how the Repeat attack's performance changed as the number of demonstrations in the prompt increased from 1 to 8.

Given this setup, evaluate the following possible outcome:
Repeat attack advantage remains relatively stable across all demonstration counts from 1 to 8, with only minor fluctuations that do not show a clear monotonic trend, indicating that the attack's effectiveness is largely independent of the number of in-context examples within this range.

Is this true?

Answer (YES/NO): NO